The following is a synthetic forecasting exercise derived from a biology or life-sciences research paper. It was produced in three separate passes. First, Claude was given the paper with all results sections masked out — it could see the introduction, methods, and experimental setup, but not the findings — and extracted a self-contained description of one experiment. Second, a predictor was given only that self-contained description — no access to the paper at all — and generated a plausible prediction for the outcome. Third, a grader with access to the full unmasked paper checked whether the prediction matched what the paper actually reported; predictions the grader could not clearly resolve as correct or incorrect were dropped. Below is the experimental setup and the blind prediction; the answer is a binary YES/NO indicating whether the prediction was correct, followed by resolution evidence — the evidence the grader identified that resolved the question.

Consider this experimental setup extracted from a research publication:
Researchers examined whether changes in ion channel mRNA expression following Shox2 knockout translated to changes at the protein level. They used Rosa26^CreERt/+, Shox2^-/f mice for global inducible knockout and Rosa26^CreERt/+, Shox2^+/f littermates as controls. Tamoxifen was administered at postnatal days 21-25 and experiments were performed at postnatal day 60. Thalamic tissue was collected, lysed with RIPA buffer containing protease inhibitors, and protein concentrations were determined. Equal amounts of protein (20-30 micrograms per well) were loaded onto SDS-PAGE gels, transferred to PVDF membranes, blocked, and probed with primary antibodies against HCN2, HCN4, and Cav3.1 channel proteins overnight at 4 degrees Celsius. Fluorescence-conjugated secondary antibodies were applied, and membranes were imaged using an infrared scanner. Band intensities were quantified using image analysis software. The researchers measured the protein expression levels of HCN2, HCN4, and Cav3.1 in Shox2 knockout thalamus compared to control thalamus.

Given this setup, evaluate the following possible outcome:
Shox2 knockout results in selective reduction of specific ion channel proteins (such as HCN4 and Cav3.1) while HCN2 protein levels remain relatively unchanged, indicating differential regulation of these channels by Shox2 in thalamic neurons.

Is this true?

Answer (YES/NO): NO